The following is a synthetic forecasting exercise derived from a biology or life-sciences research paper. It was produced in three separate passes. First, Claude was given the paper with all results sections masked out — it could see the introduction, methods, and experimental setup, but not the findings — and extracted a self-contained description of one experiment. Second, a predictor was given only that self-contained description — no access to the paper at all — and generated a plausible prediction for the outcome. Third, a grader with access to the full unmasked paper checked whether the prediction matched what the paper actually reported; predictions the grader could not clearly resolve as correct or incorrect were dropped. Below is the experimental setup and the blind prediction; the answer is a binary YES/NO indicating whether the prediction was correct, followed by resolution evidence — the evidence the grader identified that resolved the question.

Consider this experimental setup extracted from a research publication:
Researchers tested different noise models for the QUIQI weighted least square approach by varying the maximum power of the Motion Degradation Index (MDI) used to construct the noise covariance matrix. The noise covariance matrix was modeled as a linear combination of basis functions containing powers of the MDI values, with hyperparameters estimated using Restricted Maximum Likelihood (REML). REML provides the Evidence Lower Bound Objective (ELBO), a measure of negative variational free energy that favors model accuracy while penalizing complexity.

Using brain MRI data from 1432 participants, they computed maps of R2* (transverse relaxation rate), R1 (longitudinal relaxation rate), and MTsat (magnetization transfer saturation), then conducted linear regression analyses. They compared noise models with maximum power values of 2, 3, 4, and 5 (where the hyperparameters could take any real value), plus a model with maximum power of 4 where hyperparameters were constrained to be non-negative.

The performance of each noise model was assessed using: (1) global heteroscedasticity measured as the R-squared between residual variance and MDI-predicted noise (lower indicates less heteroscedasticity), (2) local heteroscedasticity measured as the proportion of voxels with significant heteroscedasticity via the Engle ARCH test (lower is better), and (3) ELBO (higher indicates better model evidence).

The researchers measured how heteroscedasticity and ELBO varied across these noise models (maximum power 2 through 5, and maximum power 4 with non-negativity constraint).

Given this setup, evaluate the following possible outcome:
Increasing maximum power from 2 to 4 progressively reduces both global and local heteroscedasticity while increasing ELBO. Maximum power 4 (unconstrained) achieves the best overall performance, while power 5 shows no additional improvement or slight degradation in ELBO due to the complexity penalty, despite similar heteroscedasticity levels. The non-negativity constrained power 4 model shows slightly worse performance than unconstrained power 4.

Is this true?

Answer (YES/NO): NO